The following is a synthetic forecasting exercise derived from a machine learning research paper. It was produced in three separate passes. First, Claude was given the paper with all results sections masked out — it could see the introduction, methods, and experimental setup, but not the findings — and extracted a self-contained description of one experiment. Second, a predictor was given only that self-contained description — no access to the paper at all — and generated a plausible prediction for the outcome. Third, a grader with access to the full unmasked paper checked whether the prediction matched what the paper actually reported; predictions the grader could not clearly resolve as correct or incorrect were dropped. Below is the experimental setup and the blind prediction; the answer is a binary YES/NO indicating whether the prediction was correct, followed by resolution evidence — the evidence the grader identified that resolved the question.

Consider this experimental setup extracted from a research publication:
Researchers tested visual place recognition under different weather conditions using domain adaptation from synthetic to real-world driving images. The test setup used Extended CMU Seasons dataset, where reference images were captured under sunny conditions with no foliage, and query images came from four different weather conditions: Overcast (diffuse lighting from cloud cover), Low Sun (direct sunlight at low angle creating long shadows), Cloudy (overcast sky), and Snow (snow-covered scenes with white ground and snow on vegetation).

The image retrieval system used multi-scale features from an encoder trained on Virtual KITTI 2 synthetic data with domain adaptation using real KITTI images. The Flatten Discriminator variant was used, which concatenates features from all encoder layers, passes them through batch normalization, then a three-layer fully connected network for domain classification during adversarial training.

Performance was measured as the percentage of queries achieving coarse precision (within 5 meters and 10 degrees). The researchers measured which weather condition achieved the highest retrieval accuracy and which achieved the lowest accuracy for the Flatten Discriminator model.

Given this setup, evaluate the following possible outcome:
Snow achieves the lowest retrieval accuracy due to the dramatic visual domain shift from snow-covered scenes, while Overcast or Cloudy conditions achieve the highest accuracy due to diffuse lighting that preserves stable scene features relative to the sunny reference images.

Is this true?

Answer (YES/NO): YES